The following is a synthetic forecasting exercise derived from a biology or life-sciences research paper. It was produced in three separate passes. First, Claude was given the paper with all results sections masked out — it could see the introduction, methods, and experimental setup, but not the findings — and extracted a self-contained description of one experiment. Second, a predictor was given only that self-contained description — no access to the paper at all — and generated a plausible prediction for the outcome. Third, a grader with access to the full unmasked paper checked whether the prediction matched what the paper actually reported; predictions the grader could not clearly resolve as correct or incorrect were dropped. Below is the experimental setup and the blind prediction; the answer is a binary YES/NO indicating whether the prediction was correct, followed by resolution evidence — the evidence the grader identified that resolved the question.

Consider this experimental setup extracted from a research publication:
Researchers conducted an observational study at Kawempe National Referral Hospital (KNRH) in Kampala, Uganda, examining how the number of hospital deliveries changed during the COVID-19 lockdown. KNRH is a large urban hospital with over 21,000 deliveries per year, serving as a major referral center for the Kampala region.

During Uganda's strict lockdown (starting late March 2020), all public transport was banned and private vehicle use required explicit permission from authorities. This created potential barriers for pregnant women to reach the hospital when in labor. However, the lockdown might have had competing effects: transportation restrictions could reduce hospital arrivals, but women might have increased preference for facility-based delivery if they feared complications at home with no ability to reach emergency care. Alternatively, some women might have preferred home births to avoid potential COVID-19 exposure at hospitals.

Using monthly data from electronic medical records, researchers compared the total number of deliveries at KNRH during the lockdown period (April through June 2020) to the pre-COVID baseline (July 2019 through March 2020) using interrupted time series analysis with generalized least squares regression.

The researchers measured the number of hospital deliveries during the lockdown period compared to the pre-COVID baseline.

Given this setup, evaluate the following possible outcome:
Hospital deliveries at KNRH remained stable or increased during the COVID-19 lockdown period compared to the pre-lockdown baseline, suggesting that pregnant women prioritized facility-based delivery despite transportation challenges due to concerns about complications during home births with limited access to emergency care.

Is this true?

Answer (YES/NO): YES